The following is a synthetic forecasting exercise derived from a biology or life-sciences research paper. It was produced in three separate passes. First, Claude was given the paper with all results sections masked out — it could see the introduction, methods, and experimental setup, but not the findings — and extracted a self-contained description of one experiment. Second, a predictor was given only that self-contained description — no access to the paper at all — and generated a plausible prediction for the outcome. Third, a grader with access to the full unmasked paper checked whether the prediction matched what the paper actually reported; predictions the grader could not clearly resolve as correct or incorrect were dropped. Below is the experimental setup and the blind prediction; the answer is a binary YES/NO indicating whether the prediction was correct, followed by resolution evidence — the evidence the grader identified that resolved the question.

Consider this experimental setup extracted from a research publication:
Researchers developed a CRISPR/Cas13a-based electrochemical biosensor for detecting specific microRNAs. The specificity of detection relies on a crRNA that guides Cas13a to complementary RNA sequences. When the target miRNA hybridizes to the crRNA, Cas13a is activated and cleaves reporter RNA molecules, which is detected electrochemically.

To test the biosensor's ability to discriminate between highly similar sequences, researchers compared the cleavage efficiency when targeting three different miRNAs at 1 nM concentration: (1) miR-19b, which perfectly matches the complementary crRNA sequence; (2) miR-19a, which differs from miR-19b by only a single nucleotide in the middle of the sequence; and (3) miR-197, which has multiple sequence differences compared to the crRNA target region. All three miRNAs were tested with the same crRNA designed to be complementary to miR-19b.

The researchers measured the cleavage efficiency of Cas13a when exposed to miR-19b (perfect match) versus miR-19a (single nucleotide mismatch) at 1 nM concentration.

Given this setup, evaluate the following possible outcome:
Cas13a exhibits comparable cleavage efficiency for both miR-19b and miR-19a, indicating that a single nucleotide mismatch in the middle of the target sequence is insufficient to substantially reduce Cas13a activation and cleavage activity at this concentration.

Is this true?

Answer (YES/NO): NO